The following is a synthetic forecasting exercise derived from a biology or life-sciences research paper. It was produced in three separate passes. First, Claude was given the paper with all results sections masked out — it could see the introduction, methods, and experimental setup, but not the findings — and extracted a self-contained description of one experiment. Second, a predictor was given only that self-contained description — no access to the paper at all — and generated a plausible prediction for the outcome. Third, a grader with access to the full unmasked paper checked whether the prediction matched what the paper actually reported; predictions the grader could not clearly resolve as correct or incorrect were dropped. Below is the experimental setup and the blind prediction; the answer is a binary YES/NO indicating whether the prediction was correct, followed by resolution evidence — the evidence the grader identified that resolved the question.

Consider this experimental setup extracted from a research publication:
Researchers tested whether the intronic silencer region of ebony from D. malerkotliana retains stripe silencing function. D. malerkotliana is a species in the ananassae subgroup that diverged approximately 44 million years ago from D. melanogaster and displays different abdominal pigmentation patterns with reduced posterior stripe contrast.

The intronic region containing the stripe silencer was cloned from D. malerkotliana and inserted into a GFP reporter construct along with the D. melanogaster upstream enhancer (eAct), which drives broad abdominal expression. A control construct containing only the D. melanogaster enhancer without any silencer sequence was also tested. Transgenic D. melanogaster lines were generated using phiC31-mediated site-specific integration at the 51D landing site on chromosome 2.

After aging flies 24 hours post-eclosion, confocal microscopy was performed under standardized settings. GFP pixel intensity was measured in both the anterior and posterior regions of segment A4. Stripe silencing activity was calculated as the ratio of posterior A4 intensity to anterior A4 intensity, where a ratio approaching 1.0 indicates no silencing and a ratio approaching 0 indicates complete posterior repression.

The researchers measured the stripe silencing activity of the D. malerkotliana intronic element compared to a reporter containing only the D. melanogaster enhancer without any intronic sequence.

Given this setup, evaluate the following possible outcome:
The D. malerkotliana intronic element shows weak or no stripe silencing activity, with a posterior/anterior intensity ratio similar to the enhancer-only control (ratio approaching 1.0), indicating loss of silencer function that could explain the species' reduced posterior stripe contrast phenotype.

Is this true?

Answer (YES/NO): NO